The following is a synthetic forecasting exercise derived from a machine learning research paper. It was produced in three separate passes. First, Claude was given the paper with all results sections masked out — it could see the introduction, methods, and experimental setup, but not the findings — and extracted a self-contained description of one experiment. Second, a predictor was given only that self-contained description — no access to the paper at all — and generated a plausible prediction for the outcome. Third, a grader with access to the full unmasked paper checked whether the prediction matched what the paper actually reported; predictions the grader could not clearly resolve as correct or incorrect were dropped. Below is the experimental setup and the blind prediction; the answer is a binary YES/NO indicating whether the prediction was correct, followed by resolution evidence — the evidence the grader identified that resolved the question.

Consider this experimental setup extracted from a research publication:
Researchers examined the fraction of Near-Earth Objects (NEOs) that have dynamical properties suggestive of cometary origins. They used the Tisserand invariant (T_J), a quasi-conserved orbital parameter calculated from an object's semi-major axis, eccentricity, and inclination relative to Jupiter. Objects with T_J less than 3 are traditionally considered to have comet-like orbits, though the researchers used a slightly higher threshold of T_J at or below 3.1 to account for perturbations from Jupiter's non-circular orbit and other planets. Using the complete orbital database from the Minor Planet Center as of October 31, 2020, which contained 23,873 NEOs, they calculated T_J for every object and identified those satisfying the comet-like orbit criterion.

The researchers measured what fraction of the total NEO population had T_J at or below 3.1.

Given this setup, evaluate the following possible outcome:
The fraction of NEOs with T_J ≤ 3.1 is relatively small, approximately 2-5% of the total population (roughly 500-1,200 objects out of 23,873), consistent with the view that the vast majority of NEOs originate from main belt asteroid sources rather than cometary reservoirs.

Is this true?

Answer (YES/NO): NO